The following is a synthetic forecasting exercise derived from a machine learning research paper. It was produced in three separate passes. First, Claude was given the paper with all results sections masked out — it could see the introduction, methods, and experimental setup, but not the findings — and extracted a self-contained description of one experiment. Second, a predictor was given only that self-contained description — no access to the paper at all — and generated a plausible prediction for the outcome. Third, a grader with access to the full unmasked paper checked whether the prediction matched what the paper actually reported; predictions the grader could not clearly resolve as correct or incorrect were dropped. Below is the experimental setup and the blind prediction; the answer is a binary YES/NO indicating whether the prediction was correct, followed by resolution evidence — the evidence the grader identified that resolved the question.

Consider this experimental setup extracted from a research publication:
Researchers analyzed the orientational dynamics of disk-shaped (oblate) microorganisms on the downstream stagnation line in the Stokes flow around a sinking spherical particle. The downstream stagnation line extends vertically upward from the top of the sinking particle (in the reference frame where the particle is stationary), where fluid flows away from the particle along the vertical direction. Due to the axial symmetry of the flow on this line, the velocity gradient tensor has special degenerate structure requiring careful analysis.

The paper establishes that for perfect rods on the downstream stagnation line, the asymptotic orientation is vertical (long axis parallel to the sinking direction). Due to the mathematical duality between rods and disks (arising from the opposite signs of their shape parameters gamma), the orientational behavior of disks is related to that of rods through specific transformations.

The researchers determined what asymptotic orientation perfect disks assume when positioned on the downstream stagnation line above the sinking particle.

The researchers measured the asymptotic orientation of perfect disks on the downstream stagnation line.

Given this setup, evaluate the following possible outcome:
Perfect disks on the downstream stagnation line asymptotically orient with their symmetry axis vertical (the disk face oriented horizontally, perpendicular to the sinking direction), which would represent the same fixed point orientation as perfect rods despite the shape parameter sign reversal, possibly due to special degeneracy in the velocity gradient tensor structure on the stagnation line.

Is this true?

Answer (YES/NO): NO